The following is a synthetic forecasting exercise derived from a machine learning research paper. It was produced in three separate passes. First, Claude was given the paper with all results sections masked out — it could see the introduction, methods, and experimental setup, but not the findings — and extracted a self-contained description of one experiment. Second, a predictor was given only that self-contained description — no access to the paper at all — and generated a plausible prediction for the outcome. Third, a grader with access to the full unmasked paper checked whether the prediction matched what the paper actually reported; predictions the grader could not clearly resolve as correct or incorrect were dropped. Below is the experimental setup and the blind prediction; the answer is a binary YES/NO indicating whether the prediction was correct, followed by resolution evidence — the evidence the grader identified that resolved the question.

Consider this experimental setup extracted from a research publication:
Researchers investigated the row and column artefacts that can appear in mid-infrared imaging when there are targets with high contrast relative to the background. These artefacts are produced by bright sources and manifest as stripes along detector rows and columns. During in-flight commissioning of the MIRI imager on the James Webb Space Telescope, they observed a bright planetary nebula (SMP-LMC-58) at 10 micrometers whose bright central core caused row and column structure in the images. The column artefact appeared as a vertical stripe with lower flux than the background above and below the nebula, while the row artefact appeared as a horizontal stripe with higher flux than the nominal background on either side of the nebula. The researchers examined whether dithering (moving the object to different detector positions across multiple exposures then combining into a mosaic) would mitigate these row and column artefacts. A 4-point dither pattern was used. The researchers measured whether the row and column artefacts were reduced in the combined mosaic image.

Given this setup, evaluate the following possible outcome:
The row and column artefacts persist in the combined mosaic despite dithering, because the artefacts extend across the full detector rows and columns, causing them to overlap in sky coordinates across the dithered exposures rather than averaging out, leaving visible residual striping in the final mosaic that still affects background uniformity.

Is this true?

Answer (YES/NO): NO